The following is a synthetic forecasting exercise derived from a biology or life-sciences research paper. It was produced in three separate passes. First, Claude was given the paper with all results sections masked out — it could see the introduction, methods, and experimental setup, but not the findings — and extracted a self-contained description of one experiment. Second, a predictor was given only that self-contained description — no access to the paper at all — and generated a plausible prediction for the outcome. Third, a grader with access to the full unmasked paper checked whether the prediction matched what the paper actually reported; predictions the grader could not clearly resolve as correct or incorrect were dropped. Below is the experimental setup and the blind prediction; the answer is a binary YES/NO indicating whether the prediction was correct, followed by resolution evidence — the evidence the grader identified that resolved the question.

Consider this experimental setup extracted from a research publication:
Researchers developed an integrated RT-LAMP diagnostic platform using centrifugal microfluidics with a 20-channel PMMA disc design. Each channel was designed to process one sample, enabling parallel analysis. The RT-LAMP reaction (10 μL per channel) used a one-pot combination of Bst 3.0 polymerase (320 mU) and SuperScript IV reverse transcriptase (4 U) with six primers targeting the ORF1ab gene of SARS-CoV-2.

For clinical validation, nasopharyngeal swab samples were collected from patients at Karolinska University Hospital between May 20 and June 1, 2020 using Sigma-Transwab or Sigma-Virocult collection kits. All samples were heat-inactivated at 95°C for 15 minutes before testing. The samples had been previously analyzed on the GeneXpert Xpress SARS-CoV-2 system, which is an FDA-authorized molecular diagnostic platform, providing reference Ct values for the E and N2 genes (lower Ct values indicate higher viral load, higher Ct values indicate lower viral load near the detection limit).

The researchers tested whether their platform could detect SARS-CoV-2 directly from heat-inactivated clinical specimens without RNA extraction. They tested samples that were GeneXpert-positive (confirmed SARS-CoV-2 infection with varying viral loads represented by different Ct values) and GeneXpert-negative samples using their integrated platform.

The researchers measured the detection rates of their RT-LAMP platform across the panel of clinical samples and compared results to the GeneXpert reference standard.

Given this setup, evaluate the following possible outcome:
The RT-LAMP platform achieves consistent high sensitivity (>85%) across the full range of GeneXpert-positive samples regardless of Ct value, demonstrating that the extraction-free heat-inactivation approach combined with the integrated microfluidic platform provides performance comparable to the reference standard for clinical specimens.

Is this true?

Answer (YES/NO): NO